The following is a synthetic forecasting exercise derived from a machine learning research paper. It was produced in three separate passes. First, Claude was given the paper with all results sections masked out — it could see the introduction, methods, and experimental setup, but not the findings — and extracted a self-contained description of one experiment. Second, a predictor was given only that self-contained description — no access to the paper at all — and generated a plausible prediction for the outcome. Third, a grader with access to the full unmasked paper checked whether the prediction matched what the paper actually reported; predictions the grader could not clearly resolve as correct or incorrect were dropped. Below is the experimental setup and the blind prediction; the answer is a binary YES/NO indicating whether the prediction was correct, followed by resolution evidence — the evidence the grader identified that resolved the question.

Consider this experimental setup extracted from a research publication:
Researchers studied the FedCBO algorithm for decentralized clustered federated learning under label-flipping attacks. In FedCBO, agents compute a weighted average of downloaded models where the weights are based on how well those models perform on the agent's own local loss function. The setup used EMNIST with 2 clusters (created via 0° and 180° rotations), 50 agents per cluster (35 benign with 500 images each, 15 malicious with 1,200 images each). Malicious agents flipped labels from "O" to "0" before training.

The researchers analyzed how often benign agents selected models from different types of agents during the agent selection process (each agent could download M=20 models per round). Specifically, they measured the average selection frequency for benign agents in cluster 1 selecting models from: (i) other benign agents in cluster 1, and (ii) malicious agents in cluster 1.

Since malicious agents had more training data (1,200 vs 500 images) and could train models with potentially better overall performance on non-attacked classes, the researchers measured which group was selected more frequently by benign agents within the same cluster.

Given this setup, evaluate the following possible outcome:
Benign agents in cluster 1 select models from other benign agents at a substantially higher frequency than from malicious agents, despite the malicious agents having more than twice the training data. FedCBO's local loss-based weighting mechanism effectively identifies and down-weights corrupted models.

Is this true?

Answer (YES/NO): NO